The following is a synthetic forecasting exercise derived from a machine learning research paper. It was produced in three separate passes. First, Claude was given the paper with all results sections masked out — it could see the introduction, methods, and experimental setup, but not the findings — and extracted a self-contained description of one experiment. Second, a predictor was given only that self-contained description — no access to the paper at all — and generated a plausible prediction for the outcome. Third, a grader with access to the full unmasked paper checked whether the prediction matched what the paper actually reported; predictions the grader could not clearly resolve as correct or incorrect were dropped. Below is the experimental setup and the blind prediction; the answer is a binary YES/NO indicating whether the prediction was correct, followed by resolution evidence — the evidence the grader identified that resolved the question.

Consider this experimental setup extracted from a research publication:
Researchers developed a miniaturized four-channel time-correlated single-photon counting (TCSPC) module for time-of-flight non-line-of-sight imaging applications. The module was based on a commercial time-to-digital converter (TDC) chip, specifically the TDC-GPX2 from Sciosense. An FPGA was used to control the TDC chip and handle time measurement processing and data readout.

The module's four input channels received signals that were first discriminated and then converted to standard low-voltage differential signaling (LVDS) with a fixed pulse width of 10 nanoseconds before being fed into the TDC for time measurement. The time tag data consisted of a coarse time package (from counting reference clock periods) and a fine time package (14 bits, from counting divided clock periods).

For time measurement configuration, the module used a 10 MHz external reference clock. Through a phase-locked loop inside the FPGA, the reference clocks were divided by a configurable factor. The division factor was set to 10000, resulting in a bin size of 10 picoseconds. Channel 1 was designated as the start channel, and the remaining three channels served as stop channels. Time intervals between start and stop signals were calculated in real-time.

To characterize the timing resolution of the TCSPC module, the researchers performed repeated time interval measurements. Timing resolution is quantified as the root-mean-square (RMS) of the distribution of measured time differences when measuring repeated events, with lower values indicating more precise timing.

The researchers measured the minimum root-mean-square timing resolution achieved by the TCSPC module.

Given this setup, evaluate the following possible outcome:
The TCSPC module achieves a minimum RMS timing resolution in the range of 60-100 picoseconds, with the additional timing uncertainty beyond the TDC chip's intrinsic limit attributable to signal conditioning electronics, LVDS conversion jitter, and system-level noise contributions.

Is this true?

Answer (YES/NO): NO